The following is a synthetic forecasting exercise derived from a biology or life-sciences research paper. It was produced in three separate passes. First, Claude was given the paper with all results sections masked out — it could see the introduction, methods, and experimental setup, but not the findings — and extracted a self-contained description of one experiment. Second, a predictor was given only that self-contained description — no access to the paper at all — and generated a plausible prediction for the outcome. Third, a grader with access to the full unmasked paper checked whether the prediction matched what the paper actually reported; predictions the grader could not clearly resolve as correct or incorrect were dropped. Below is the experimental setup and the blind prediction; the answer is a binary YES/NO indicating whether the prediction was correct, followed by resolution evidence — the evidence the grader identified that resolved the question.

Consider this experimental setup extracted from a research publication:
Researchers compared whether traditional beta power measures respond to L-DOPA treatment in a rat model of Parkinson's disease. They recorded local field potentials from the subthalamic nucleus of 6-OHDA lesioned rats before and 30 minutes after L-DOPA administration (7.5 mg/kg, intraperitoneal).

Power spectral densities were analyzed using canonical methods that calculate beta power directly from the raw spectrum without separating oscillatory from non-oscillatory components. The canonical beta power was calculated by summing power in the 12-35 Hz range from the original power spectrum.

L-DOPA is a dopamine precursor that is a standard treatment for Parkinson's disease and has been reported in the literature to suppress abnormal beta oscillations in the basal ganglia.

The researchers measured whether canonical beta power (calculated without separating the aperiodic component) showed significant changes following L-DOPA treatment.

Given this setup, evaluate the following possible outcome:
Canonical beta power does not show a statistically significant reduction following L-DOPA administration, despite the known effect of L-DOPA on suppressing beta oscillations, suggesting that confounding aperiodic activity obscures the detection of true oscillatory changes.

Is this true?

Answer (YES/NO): YES